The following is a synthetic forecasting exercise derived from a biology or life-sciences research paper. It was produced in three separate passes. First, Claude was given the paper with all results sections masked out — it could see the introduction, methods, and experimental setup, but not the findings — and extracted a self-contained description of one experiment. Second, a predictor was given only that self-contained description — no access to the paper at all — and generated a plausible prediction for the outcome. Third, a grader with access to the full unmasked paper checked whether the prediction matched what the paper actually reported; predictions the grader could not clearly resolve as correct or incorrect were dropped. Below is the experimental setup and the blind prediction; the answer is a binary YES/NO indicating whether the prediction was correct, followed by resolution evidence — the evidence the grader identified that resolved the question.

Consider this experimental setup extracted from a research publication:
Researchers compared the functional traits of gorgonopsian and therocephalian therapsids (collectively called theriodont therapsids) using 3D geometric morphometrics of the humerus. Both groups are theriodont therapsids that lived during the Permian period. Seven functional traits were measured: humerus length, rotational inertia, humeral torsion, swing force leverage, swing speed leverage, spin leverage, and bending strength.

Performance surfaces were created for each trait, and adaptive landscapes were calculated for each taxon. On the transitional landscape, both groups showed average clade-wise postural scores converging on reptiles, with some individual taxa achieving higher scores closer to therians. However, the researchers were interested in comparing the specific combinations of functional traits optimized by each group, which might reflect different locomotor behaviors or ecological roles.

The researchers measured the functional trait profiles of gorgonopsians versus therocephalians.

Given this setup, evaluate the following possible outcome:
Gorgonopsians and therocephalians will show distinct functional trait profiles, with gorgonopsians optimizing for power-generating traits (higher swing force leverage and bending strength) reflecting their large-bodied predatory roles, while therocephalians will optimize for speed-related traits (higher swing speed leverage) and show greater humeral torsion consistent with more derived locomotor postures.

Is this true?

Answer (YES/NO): NO